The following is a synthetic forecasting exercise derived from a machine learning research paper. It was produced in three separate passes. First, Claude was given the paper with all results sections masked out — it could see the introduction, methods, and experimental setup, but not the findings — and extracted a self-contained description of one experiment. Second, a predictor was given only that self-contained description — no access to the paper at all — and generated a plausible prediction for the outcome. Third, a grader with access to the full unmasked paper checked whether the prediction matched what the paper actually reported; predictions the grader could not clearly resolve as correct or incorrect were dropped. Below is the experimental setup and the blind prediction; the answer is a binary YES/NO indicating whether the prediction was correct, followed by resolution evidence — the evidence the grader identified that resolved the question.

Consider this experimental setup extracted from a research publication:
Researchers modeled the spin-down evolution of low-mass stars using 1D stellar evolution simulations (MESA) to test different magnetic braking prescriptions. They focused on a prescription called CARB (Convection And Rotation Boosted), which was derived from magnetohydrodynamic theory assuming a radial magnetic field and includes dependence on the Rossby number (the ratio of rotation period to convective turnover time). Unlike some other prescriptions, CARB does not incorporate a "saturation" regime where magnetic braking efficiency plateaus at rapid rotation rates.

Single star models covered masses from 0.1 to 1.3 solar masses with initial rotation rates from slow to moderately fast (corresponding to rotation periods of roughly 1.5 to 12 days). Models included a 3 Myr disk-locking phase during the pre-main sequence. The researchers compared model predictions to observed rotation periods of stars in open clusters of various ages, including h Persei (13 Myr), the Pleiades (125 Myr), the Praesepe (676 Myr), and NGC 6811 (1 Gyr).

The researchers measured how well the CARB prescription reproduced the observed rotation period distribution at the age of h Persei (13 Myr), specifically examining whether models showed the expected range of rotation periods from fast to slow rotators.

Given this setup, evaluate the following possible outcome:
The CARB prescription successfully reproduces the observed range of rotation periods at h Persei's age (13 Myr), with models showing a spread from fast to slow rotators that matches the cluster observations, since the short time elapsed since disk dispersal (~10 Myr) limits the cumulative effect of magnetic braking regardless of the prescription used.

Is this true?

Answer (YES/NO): NO